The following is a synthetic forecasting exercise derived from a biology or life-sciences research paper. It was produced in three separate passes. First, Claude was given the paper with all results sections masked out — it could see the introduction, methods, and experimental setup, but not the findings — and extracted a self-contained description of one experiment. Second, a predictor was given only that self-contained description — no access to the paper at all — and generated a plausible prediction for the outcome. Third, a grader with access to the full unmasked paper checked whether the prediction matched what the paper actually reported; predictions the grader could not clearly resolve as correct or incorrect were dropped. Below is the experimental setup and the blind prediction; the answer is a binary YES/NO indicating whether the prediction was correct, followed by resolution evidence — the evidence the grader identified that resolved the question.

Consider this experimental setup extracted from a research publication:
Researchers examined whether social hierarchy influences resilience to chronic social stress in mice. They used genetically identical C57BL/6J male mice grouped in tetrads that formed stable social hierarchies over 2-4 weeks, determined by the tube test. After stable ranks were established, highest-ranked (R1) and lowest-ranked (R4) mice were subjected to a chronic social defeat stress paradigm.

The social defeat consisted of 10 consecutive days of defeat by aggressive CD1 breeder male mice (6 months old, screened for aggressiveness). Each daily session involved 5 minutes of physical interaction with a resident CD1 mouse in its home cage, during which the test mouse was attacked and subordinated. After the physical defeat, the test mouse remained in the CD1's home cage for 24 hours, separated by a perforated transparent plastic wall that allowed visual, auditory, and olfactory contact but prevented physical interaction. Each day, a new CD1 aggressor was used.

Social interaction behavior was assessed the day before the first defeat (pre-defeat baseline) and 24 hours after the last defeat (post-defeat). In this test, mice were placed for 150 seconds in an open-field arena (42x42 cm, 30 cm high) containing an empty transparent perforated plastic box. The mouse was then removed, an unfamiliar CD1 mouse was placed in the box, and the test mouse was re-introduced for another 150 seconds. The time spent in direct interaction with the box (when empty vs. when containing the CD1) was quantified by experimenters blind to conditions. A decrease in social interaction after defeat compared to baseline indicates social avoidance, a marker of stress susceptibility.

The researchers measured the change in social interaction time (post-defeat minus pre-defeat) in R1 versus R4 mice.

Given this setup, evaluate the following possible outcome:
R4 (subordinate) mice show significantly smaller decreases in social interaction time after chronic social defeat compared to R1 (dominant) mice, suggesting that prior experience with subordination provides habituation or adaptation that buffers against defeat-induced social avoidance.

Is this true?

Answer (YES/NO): NO